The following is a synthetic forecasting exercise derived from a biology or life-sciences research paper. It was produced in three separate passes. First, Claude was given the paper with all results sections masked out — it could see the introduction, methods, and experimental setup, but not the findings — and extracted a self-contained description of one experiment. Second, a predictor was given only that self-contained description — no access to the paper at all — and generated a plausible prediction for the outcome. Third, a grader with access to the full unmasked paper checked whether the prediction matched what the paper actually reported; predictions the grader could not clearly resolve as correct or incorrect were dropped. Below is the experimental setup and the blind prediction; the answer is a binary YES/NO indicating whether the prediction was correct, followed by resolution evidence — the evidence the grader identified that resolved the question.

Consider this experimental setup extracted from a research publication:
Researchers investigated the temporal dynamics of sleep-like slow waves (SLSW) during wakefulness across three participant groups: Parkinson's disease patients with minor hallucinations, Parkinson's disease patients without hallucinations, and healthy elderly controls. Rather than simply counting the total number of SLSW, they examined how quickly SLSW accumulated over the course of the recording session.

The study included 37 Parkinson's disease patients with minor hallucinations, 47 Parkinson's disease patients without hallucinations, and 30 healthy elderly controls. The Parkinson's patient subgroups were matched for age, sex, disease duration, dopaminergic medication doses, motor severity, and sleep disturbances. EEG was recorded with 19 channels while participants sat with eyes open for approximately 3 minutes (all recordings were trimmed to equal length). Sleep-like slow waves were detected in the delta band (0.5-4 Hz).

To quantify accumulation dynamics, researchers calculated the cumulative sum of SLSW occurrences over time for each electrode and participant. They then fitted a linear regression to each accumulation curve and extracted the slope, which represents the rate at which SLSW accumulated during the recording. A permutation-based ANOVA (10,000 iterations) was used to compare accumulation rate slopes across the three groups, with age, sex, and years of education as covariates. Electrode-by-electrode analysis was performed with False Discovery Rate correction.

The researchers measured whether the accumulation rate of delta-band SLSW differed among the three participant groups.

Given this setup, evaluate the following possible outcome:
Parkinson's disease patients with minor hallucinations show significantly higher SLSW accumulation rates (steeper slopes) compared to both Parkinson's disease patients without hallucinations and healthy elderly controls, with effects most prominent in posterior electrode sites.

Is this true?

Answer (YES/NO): YES